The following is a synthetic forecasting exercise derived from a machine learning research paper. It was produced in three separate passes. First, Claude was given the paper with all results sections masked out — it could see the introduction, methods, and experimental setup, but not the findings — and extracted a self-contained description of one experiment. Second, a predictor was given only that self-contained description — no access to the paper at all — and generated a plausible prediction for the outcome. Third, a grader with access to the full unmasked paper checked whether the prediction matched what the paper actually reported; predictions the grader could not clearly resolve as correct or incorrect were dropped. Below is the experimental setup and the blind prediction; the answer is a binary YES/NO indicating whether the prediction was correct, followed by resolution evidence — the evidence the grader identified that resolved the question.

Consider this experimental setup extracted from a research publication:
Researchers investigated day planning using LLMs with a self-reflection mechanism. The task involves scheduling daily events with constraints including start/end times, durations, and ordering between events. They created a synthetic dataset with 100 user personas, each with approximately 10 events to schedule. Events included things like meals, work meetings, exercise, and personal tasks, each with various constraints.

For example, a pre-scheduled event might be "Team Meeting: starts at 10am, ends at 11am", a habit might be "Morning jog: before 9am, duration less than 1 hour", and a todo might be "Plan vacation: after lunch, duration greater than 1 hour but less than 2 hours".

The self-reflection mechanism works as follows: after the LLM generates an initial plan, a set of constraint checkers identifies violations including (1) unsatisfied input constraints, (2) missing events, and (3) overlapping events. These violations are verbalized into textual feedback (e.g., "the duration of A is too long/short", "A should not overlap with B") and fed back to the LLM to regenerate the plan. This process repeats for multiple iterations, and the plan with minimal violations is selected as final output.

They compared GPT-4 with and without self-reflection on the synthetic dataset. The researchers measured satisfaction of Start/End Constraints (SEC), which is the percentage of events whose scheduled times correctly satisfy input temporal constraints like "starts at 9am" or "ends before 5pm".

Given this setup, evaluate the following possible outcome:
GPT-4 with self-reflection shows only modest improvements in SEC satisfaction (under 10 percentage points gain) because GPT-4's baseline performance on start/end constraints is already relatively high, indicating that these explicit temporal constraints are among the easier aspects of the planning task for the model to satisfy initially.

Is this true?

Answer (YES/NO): NO